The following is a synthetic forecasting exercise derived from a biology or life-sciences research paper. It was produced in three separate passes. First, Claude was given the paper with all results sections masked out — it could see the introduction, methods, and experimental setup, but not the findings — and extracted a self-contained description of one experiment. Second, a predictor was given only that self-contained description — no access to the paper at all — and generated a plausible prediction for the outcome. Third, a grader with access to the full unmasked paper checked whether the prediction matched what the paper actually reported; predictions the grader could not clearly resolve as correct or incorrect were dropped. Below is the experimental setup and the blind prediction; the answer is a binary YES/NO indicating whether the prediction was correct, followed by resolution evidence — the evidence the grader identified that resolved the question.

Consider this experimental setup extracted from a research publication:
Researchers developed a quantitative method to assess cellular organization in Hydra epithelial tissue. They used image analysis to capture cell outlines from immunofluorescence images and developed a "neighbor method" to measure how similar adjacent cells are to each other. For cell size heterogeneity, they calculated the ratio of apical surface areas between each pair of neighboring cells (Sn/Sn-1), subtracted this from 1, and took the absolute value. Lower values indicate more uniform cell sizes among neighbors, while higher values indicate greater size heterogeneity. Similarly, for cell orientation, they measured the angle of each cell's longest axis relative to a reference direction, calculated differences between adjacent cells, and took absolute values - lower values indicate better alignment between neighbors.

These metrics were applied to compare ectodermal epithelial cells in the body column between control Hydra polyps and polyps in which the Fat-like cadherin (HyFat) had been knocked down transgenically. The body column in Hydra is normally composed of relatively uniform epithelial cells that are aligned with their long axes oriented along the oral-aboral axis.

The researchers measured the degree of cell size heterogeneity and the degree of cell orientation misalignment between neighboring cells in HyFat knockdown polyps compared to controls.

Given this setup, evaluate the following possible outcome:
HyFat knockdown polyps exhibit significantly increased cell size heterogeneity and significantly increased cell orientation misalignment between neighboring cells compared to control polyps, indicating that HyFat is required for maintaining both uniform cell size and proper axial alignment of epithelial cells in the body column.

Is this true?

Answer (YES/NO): YES